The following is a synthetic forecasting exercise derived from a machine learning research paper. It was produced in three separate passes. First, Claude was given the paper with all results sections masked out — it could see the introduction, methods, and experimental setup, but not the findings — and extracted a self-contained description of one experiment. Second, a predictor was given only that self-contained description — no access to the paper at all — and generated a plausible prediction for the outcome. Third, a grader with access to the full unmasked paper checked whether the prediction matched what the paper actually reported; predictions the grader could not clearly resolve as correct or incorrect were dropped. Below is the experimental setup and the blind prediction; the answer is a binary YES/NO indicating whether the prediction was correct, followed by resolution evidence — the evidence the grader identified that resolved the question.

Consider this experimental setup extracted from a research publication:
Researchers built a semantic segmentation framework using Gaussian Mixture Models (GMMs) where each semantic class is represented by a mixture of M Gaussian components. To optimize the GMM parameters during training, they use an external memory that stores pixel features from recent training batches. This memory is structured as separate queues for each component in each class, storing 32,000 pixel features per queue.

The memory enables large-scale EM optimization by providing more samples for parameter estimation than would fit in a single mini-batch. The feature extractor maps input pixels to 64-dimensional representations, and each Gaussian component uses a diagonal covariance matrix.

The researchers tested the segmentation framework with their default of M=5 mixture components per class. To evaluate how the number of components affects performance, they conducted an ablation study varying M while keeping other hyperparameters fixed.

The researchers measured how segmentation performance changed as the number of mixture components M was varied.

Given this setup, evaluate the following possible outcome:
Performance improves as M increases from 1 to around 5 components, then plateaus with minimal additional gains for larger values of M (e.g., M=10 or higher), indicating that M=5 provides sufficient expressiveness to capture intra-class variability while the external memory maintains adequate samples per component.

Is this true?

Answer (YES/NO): NO